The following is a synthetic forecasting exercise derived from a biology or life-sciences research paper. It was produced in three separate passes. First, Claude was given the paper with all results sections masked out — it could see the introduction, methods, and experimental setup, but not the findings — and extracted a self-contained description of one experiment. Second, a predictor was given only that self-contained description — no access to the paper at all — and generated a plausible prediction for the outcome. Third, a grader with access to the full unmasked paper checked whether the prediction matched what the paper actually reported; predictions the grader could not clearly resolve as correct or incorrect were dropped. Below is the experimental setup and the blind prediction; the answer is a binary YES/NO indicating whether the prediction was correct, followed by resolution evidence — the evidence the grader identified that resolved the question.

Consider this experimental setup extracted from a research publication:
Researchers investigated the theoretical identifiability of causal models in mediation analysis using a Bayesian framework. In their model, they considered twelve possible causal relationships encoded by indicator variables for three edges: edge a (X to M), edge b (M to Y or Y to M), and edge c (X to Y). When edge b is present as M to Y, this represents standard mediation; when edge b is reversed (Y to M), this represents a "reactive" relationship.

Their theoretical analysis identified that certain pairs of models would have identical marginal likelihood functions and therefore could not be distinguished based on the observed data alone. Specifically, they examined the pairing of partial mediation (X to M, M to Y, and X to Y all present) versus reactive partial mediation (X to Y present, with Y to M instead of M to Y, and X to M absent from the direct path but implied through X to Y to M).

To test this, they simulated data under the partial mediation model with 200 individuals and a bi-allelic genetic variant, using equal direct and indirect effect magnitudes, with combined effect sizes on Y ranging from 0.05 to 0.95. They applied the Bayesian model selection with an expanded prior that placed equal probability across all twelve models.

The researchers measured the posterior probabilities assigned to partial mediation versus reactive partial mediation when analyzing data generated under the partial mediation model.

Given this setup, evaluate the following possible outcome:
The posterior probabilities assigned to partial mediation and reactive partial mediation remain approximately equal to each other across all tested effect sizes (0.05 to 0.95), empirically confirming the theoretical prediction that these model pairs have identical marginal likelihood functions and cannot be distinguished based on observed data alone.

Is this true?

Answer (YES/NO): YES